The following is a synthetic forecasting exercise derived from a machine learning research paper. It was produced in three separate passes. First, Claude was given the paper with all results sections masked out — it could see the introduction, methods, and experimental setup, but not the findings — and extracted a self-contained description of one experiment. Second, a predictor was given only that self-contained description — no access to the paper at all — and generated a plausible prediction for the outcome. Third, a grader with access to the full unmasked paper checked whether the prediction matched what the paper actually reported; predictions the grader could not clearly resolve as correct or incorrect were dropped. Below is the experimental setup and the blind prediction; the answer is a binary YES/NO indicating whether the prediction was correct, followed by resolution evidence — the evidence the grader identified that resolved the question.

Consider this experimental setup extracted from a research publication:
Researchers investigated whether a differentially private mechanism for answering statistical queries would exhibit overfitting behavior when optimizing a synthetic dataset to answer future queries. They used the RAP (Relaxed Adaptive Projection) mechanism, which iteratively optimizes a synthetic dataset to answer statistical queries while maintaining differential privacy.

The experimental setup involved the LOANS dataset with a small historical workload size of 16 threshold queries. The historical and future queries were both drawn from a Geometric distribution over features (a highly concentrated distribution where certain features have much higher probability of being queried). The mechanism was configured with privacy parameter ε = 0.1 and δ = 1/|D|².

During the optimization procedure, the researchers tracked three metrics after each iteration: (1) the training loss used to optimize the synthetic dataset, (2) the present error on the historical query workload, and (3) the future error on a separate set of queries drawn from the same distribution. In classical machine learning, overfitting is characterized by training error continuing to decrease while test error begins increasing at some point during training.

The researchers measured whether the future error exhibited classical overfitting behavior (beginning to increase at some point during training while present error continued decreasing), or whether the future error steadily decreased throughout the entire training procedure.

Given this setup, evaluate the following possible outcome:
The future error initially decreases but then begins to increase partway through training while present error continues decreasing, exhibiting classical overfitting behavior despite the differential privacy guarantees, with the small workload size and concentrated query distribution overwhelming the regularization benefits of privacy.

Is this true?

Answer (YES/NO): NO